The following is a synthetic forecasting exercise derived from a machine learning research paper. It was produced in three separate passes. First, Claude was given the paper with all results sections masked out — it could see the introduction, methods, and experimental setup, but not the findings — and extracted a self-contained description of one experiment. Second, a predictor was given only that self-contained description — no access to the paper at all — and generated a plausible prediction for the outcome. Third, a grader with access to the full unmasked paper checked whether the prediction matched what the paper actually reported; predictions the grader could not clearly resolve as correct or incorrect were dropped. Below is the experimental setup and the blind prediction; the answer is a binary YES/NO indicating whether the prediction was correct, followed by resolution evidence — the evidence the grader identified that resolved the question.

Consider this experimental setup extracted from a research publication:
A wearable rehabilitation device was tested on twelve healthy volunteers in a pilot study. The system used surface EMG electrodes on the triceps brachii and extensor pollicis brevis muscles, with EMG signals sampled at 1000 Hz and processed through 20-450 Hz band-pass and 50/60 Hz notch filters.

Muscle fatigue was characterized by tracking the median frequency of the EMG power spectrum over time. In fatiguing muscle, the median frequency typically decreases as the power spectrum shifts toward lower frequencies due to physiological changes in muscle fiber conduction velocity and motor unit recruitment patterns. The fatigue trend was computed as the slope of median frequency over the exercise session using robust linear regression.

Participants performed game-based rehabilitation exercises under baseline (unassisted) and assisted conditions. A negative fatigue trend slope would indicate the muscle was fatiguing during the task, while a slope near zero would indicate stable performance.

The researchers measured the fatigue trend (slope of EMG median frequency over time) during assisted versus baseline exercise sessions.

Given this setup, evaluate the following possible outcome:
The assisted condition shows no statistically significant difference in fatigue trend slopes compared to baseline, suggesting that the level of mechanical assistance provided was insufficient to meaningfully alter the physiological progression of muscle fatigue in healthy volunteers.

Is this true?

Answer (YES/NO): NO